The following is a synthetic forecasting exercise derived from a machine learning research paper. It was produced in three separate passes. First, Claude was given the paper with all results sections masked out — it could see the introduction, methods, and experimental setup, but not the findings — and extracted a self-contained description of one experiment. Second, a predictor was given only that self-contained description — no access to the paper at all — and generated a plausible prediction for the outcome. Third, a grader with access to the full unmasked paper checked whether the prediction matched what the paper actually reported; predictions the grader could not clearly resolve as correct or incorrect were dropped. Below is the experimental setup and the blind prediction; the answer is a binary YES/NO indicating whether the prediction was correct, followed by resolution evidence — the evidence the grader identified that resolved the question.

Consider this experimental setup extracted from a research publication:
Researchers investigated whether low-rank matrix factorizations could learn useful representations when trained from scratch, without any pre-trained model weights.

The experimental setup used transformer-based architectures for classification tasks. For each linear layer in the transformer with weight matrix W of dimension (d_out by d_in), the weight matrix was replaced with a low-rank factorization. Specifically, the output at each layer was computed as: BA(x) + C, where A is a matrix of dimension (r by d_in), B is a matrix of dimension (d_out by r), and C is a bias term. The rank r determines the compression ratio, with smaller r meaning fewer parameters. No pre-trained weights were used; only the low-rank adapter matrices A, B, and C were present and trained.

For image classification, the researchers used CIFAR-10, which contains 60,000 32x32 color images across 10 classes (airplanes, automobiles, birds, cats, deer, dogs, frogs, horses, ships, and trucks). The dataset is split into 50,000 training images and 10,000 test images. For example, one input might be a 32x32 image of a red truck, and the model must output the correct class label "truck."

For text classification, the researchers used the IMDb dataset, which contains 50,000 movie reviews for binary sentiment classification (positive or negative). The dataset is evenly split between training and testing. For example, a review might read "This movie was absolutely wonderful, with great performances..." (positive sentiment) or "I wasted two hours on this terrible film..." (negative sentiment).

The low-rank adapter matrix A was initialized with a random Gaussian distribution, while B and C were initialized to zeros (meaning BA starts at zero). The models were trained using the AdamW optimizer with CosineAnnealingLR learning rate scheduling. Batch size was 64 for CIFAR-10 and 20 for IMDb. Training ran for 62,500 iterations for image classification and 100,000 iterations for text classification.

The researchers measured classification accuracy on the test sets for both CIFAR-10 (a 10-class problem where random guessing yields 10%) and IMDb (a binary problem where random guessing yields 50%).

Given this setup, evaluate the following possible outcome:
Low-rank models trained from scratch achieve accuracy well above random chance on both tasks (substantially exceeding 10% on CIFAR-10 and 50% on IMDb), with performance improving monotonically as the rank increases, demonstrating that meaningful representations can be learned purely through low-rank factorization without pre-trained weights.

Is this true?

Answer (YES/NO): NO